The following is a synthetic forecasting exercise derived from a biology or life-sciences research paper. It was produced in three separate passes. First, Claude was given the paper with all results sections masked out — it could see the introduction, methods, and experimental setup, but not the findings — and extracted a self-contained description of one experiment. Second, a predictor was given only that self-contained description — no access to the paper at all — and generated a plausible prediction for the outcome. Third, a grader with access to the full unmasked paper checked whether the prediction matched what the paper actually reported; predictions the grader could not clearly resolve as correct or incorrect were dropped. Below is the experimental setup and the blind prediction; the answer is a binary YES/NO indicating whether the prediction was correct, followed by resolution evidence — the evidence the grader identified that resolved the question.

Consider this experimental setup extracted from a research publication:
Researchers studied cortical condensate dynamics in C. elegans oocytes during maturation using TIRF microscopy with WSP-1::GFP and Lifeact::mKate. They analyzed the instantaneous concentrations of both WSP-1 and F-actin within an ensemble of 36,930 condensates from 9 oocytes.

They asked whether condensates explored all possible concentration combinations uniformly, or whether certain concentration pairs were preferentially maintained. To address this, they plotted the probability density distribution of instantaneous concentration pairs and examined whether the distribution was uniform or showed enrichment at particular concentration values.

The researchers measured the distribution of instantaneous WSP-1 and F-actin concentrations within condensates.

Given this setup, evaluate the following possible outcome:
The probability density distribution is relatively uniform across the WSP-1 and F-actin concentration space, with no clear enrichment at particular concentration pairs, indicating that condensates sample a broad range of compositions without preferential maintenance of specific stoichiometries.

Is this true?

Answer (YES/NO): NO